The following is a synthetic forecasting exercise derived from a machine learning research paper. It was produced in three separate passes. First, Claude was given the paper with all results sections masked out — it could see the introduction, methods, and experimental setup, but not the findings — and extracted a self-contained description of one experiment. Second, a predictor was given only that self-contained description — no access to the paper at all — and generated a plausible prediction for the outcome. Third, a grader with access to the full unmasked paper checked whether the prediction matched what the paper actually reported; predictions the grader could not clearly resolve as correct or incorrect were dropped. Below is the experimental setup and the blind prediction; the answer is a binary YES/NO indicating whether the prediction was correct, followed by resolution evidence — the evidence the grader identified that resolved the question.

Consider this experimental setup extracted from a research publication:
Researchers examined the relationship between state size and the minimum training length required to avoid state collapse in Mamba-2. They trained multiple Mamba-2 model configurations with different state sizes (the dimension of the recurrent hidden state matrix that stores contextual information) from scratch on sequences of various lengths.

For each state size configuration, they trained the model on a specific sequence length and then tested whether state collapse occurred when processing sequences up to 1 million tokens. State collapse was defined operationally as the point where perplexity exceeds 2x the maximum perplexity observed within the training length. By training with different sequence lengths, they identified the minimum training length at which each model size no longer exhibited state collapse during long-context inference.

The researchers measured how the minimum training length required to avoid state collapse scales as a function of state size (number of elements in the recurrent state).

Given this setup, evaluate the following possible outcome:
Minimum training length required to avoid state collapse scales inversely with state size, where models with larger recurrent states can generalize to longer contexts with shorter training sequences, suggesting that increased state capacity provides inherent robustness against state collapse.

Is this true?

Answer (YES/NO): NO